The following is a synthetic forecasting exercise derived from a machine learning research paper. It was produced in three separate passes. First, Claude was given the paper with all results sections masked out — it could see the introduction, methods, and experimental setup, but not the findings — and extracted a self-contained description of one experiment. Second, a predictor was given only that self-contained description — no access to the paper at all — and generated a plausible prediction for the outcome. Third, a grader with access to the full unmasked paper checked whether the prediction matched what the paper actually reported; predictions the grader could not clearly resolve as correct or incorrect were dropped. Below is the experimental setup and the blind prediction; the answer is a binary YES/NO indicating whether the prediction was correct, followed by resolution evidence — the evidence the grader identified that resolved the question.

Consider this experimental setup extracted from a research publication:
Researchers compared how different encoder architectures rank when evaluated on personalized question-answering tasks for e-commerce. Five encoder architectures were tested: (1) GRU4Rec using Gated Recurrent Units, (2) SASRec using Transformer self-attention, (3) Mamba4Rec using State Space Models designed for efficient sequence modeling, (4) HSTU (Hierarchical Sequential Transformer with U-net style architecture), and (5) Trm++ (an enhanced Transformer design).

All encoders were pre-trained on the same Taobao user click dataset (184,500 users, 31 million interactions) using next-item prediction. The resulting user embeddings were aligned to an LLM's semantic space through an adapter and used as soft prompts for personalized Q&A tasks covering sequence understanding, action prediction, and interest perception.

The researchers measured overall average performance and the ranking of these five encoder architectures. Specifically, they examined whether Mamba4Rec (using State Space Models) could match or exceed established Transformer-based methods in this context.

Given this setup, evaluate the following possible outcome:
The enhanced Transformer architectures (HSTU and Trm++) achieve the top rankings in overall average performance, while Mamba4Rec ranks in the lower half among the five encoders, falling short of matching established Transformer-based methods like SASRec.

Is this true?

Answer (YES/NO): YES